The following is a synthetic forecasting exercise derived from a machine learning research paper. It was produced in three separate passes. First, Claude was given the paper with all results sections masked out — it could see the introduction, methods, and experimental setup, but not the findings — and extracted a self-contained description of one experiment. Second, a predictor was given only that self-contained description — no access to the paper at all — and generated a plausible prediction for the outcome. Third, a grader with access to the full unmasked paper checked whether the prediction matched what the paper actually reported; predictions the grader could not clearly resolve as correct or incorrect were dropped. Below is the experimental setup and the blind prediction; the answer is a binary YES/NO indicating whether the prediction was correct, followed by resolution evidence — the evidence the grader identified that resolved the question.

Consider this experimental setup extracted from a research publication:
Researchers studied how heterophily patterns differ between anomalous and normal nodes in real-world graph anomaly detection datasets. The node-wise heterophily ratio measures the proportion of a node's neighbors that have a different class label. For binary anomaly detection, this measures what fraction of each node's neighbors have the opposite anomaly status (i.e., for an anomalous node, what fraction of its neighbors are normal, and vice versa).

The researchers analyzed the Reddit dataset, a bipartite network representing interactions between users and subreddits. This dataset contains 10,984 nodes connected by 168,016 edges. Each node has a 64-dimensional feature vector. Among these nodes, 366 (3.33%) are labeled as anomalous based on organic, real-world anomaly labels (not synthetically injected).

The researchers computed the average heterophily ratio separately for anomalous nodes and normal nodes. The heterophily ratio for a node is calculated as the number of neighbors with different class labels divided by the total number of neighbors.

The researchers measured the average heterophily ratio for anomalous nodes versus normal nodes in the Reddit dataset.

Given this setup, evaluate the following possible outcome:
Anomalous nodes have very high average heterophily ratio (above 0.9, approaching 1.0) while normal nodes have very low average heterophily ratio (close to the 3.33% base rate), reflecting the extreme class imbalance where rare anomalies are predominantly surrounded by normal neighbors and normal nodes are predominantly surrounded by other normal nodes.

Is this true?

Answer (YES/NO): NO